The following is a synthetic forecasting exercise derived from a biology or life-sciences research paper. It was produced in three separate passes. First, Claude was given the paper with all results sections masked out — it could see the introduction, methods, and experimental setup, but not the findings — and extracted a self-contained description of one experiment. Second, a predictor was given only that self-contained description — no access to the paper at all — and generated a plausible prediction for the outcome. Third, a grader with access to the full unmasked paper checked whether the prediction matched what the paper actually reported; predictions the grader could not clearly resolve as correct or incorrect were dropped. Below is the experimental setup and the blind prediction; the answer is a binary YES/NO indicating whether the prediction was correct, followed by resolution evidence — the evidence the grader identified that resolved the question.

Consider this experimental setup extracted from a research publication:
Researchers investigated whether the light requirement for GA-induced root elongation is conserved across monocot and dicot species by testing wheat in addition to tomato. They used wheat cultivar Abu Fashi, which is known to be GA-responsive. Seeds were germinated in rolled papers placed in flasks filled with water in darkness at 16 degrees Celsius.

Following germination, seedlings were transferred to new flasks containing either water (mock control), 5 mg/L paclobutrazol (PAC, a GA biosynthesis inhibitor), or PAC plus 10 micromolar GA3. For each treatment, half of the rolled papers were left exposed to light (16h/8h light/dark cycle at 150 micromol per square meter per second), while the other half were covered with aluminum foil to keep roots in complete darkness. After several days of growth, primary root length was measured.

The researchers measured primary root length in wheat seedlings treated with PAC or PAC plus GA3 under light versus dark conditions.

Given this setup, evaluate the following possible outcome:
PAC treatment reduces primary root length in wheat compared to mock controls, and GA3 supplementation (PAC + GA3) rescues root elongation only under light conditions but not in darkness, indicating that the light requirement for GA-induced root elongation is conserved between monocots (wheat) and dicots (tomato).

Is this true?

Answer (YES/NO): YES